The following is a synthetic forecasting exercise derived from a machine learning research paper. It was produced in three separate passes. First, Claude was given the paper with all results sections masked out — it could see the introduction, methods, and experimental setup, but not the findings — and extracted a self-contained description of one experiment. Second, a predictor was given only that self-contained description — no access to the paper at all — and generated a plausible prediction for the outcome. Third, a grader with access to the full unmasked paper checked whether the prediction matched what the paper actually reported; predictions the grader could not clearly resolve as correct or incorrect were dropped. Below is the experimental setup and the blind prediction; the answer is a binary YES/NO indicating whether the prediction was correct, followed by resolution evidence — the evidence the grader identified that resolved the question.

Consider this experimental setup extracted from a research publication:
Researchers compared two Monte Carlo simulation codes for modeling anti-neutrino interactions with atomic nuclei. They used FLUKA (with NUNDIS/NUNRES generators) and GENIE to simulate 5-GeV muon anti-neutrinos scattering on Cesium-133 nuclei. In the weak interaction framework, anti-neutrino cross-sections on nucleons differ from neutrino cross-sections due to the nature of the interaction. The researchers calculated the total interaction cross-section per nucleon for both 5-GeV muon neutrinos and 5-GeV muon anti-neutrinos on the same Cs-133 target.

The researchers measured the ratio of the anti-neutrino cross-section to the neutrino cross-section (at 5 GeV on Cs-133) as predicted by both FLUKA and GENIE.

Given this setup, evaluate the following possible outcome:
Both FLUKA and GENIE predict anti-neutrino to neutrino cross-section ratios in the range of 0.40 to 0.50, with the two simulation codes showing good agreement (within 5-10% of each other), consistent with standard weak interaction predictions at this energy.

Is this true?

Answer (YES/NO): YES